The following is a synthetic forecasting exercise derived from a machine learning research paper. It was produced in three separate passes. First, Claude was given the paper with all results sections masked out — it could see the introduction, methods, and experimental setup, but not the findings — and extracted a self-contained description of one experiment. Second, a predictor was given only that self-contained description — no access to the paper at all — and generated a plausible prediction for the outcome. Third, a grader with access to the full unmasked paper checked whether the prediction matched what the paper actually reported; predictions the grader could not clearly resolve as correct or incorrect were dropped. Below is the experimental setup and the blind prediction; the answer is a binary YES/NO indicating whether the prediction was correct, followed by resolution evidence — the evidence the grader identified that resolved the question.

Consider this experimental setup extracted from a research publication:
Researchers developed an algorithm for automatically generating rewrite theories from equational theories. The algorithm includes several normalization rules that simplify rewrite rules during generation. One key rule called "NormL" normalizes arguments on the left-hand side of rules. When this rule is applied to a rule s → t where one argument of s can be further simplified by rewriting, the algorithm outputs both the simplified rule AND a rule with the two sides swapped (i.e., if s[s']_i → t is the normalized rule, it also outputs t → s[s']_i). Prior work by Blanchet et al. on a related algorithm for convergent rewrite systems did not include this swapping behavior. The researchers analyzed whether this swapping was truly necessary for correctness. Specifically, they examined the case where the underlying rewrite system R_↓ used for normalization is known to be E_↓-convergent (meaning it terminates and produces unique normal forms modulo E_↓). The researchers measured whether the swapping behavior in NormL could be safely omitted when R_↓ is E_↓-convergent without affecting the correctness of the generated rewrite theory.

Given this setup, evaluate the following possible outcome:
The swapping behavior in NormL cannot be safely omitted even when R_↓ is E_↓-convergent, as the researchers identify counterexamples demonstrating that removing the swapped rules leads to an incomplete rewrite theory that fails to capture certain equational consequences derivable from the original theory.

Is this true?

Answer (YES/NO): NO